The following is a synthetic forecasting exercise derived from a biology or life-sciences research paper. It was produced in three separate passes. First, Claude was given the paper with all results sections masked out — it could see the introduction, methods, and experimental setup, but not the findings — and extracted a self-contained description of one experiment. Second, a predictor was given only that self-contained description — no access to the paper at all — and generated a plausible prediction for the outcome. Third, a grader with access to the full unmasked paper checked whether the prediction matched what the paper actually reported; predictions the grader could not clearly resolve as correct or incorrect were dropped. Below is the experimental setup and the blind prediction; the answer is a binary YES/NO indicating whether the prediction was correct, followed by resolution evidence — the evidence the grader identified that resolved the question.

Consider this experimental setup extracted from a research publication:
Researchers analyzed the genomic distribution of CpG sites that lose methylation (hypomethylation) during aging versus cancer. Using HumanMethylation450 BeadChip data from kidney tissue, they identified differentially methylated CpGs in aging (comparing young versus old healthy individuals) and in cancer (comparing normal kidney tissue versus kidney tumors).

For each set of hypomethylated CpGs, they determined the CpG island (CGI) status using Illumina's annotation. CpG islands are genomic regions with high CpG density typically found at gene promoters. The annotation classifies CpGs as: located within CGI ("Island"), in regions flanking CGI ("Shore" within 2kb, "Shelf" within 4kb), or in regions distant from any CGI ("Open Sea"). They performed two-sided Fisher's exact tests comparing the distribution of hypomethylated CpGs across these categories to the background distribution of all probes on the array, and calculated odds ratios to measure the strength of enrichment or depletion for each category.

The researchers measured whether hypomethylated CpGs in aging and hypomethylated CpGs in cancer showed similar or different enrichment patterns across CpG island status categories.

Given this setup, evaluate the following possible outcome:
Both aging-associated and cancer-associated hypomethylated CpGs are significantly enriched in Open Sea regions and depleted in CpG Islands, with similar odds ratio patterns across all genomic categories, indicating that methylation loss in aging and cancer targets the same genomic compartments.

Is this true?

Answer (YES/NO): YES